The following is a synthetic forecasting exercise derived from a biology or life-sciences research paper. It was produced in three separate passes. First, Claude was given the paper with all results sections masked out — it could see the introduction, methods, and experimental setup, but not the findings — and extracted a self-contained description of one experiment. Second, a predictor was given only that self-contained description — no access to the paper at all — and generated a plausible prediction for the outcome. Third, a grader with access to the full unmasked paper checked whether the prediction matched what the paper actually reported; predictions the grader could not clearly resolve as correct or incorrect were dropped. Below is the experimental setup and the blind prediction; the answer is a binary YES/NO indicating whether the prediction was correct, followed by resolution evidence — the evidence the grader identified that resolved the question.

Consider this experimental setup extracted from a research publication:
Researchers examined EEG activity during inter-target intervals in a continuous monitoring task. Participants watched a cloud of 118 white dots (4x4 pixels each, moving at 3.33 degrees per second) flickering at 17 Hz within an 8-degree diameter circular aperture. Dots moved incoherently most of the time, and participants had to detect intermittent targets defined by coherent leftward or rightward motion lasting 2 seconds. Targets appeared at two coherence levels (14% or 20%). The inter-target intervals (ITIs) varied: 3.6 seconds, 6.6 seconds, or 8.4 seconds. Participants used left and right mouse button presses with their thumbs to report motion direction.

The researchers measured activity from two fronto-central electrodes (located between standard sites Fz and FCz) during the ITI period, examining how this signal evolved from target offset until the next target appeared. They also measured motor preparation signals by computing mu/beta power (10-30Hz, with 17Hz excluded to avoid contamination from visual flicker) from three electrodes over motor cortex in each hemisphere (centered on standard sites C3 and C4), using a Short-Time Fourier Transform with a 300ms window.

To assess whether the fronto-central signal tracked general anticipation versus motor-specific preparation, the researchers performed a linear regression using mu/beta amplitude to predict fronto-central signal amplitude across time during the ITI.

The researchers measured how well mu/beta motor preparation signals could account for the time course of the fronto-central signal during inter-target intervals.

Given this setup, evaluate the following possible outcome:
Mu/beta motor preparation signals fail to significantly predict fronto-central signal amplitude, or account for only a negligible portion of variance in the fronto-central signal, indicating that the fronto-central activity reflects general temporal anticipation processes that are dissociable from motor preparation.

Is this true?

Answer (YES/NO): NO